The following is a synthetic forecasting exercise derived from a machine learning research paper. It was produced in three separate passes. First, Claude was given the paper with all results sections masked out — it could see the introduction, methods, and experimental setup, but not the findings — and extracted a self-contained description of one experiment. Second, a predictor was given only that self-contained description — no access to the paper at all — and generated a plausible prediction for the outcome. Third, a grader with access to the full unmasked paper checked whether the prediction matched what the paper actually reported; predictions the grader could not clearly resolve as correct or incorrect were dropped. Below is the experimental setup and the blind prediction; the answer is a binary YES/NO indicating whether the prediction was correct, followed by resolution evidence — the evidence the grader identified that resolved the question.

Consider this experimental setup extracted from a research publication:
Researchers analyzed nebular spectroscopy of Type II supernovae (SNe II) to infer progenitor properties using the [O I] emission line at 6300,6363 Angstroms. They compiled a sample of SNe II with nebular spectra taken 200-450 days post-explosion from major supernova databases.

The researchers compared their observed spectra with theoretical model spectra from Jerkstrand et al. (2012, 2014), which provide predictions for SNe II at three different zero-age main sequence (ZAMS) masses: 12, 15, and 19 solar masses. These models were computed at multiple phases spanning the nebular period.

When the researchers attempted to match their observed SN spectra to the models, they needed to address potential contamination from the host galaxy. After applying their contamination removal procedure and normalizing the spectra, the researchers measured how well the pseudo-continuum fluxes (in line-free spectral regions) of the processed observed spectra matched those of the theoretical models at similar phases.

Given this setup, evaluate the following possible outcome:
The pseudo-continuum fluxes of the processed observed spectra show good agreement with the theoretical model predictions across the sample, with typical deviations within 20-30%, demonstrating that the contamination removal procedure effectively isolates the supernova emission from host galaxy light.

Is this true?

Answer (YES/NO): YES